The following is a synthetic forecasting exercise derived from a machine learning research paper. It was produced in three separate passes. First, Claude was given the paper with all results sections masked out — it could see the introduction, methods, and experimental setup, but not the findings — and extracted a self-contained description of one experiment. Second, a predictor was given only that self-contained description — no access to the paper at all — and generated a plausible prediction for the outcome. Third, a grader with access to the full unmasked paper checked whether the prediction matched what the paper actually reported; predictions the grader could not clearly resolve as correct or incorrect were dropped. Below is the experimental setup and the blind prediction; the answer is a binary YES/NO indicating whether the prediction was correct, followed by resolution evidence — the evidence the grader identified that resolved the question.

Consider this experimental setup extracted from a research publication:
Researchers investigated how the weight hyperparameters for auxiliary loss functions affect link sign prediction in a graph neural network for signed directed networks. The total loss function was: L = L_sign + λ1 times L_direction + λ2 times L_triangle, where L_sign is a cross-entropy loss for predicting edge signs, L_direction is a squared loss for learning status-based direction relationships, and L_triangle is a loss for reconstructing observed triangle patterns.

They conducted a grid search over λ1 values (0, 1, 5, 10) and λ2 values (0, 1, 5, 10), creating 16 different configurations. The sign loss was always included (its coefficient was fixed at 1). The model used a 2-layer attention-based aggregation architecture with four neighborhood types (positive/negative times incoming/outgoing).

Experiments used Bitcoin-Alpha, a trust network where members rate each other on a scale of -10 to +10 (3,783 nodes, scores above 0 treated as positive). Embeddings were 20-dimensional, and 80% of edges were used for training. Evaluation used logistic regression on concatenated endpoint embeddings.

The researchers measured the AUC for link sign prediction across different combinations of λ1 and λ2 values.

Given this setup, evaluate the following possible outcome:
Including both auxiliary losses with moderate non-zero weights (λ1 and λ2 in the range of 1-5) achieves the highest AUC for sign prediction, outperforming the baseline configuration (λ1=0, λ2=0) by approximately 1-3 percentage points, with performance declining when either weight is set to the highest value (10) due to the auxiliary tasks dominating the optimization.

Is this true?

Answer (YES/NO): NO